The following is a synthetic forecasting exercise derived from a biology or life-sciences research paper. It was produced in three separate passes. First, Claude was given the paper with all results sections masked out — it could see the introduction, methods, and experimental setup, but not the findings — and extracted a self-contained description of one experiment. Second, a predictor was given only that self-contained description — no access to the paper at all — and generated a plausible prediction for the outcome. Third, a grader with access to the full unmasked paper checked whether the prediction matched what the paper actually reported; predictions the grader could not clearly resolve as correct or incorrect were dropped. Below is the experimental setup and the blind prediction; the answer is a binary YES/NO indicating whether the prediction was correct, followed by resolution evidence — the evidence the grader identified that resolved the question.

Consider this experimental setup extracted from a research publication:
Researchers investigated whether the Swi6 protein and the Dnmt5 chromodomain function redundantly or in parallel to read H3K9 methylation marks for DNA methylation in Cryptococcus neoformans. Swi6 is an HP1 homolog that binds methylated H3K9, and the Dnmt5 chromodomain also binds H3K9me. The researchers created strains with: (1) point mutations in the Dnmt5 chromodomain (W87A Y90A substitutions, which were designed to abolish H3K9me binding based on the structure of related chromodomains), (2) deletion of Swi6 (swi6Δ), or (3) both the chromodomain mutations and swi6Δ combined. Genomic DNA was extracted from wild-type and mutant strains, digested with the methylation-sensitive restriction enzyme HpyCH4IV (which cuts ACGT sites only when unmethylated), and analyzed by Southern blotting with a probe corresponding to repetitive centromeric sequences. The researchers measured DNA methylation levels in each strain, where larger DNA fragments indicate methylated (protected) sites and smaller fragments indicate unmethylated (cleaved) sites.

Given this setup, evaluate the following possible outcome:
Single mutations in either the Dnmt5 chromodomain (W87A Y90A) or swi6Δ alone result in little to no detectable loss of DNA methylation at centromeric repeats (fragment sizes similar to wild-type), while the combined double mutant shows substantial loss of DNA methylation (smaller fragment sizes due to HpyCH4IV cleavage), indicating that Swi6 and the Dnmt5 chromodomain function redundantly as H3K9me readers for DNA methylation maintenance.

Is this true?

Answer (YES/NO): YES